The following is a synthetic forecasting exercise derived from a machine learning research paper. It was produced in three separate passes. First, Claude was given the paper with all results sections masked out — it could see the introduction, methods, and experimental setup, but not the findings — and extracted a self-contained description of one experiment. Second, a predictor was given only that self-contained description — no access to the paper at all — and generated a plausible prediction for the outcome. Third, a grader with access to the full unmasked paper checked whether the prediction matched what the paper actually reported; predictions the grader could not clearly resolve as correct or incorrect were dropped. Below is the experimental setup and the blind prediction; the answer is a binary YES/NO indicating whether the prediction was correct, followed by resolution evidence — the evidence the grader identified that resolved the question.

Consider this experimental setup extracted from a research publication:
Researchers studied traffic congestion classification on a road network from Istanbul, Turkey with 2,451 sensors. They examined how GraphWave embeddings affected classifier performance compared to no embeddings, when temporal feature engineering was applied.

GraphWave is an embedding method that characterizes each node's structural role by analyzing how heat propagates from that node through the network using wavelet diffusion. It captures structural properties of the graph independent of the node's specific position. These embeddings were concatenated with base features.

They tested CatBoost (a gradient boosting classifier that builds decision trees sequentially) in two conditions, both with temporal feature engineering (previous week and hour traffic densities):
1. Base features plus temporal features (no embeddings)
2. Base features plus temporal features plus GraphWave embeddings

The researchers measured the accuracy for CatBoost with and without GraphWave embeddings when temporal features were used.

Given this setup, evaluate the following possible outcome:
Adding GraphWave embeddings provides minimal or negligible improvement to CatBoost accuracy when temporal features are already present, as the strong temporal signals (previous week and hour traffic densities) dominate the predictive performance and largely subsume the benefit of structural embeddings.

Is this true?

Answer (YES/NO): NO